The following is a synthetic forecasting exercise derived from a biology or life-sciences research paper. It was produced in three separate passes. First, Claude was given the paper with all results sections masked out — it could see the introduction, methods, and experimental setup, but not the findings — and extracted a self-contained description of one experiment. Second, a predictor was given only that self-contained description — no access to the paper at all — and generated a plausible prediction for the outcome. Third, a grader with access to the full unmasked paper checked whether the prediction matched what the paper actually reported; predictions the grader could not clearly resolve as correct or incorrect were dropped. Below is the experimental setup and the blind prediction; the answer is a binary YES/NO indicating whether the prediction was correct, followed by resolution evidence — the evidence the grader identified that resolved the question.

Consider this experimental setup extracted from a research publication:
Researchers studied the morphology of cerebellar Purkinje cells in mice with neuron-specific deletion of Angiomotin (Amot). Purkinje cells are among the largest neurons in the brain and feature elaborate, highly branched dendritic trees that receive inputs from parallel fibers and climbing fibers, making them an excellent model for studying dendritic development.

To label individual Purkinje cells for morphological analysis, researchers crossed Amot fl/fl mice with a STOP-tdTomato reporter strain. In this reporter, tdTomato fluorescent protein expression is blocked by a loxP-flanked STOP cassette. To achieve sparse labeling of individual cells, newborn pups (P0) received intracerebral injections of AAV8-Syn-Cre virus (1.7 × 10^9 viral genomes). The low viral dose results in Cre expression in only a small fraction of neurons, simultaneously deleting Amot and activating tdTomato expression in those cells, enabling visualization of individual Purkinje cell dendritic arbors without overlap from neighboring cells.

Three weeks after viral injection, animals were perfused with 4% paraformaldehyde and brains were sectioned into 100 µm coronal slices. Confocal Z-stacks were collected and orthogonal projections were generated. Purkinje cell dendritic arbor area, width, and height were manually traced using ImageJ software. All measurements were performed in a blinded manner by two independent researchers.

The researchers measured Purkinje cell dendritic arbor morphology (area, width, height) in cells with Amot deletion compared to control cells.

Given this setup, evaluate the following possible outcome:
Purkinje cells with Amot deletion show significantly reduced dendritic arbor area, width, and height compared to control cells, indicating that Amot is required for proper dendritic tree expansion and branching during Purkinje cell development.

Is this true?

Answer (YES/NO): YES